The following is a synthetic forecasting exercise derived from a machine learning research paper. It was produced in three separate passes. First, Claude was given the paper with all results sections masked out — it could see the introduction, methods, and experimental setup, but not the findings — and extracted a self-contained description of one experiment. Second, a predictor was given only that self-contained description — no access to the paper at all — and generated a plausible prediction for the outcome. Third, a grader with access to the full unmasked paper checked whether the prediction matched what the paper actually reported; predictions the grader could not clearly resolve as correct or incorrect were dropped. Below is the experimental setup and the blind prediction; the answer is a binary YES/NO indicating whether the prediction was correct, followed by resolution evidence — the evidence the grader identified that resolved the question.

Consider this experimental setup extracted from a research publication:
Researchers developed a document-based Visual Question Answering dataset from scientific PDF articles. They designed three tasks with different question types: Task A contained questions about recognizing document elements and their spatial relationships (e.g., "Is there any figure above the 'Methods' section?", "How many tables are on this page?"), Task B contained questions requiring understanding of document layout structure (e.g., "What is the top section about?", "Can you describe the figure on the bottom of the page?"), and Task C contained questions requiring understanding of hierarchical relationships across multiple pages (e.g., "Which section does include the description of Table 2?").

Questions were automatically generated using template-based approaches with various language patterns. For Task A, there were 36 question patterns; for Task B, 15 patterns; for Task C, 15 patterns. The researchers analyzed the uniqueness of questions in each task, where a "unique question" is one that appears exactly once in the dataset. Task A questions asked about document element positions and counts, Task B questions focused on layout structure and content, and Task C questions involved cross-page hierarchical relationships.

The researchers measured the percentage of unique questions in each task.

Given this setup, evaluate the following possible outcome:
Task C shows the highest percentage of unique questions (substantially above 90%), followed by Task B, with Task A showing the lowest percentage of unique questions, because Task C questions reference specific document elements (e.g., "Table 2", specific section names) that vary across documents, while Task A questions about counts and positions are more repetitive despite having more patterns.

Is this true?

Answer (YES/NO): NO